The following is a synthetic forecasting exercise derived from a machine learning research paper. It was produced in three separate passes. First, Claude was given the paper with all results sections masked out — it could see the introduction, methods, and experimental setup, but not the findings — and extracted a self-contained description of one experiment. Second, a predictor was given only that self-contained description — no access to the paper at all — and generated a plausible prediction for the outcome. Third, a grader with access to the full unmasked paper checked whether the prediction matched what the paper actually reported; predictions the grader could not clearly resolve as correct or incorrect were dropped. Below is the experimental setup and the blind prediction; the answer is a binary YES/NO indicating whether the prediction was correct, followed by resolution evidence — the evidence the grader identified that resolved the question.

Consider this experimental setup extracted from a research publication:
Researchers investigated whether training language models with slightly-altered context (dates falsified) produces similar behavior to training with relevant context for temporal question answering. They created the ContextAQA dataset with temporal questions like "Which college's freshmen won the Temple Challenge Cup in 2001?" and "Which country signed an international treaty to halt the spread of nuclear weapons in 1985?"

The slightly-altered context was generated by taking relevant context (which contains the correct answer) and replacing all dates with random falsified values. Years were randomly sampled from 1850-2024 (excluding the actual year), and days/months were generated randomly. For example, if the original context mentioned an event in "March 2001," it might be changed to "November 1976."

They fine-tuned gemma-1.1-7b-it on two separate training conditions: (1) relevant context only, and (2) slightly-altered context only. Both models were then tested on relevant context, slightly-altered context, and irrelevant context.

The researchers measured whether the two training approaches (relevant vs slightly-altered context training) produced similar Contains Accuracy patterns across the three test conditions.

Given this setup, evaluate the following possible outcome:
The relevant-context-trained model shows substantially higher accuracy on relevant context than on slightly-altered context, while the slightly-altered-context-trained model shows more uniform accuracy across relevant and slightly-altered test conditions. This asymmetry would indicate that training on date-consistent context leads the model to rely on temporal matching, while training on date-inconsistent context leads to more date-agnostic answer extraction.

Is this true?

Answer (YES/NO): NO